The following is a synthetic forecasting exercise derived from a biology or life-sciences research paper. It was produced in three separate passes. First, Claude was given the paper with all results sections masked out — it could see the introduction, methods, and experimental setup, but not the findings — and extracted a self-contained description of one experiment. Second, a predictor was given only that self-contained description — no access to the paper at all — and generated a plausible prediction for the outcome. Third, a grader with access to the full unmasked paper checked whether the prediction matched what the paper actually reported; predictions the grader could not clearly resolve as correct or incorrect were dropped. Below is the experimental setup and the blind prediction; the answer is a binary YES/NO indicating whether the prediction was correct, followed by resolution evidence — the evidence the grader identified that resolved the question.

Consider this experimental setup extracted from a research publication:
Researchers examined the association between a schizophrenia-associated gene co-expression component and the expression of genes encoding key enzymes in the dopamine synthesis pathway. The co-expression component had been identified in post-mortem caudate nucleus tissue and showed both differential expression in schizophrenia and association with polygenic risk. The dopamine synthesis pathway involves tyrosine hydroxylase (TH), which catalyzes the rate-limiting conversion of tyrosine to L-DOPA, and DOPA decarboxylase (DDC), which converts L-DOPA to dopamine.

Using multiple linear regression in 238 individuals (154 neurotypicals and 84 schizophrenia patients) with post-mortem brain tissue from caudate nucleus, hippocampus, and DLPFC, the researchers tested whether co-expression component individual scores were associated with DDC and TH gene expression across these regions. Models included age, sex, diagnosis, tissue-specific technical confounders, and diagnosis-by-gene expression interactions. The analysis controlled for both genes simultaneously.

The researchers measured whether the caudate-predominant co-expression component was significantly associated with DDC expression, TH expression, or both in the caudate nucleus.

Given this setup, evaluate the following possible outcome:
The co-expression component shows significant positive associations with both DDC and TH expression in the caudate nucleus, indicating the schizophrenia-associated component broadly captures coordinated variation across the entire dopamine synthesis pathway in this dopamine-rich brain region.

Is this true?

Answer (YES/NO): NO